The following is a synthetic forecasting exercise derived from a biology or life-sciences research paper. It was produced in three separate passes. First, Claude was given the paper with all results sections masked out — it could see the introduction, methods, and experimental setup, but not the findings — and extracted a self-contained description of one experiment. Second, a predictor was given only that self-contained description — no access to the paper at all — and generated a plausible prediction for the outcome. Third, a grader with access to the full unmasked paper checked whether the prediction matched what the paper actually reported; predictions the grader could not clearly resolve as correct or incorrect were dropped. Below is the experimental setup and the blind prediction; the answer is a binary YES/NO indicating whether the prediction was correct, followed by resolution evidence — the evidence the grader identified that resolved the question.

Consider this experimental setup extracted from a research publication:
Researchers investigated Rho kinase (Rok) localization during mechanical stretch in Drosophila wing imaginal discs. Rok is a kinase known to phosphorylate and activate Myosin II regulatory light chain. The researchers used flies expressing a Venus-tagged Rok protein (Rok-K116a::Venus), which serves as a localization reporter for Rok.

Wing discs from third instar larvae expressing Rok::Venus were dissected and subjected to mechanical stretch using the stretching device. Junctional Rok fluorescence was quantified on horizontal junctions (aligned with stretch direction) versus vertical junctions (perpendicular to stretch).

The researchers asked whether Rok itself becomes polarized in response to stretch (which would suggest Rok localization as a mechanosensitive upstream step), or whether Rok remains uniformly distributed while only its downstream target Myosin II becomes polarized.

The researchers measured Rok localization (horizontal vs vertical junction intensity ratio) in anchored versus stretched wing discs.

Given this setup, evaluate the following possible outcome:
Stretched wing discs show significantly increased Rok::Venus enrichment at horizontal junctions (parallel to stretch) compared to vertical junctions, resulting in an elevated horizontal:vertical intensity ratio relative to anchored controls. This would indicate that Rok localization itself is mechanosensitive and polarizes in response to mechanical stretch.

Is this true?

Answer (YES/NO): NO